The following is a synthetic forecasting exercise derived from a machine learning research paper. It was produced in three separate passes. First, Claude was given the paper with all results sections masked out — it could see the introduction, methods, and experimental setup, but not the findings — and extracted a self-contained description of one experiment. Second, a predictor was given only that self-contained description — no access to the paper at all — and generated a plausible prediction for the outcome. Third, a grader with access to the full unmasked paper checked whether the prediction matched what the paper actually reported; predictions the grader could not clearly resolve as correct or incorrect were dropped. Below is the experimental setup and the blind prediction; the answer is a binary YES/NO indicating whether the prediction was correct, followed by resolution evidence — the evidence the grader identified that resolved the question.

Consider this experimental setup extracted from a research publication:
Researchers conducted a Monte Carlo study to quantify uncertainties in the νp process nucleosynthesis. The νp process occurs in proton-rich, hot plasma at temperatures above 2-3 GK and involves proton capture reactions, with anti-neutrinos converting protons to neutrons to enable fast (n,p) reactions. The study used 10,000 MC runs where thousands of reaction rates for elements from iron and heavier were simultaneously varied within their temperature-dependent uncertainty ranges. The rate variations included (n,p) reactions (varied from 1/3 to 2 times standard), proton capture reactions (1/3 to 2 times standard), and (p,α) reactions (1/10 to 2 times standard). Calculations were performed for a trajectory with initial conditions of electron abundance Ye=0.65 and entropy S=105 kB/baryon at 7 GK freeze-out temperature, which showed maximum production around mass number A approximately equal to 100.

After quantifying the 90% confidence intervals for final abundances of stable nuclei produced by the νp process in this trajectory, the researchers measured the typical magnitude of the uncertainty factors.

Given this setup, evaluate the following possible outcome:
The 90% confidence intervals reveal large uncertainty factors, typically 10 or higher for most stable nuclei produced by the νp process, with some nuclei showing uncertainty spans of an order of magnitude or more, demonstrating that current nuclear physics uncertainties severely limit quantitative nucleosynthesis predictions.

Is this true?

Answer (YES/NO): NO